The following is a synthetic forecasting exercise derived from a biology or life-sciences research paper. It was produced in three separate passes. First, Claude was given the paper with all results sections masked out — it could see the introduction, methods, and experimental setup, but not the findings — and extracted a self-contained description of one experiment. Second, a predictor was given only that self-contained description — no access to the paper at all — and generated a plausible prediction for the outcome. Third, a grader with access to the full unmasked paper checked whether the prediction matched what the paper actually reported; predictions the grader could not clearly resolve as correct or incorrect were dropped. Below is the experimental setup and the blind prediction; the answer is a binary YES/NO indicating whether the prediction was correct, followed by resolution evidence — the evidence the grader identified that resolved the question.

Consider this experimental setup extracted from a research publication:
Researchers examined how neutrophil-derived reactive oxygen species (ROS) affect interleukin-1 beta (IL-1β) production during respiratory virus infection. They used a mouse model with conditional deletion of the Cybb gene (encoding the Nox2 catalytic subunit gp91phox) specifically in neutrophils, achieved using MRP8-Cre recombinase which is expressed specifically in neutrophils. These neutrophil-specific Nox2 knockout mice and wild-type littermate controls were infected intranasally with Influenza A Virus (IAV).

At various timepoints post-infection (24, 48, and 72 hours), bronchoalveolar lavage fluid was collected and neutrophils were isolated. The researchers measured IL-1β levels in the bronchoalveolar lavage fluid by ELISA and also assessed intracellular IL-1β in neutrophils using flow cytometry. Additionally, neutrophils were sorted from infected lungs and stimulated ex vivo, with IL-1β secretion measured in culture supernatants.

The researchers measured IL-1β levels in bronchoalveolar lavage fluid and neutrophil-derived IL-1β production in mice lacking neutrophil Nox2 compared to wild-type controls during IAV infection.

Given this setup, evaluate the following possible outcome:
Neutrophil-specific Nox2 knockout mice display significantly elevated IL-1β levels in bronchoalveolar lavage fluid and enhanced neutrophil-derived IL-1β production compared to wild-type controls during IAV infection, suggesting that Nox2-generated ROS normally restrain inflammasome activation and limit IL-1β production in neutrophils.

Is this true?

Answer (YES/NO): YES